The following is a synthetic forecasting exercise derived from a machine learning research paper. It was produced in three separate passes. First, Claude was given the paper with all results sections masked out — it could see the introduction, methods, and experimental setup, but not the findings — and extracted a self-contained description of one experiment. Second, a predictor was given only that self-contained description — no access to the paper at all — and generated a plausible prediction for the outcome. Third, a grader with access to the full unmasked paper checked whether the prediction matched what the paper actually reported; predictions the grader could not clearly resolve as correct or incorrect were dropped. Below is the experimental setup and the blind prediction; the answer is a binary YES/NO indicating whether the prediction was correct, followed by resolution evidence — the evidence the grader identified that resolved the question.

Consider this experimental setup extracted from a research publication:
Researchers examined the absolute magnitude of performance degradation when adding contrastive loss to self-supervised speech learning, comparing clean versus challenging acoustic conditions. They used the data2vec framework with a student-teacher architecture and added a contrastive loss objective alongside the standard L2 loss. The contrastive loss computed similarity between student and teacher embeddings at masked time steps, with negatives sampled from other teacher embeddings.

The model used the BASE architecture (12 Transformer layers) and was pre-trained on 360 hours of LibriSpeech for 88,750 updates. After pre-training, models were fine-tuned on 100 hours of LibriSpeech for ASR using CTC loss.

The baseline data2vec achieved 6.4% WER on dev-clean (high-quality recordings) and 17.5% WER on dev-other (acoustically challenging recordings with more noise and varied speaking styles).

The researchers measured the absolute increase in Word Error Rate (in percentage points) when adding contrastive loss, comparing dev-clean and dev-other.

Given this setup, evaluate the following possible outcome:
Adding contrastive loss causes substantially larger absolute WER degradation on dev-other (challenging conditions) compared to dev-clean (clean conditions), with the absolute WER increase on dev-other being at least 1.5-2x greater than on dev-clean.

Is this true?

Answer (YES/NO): YES